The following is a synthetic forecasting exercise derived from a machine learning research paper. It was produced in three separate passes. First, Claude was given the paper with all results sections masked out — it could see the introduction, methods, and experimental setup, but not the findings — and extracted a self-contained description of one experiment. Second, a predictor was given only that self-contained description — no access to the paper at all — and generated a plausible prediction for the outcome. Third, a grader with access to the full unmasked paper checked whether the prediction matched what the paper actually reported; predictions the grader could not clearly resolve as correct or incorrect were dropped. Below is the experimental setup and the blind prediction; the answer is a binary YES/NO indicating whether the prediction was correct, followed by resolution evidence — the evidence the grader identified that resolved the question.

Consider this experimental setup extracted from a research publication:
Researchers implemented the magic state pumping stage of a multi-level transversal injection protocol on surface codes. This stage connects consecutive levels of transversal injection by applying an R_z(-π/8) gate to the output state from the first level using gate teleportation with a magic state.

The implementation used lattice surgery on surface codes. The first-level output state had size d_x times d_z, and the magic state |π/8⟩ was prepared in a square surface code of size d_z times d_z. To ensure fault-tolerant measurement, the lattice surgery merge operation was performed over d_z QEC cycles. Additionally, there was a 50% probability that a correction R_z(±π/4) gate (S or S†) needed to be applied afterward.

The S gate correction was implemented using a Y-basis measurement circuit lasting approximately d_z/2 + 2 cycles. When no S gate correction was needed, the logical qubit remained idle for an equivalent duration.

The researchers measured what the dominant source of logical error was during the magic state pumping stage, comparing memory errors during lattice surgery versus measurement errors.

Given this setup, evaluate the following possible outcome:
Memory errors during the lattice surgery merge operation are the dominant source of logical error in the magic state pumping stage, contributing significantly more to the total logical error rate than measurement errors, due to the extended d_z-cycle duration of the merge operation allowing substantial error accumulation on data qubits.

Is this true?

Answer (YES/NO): YES